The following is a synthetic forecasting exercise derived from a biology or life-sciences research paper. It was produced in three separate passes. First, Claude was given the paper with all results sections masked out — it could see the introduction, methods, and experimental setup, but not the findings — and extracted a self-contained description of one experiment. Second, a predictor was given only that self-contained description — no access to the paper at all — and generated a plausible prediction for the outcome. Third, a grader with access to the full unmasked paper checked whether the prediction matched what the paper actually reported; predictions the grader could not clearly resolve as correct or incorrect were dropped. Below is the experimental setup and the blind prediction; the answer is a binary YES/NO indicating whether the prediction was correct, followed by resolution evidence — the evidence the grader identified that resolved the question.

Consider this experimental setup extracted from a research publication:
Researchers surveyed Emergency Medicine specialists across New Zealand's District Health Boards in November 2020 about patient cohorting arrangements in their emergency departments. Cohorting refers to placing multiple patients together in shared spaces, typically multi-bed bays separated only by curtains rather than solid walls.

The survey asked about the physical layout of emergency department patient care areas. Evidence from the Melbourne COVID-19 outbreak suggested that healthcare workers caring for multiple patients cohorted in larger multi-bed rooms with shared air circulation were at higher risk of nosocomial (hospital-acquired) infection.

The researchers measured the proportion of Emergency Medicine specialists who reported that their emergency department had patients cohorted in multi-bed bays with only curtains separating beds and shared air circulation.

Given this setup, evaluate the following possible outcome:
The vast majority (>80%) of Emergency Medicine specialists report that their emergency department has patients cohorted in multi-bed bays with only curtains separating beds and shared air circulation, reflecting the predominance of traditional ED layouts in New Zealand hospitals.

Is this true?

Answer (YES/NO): NO